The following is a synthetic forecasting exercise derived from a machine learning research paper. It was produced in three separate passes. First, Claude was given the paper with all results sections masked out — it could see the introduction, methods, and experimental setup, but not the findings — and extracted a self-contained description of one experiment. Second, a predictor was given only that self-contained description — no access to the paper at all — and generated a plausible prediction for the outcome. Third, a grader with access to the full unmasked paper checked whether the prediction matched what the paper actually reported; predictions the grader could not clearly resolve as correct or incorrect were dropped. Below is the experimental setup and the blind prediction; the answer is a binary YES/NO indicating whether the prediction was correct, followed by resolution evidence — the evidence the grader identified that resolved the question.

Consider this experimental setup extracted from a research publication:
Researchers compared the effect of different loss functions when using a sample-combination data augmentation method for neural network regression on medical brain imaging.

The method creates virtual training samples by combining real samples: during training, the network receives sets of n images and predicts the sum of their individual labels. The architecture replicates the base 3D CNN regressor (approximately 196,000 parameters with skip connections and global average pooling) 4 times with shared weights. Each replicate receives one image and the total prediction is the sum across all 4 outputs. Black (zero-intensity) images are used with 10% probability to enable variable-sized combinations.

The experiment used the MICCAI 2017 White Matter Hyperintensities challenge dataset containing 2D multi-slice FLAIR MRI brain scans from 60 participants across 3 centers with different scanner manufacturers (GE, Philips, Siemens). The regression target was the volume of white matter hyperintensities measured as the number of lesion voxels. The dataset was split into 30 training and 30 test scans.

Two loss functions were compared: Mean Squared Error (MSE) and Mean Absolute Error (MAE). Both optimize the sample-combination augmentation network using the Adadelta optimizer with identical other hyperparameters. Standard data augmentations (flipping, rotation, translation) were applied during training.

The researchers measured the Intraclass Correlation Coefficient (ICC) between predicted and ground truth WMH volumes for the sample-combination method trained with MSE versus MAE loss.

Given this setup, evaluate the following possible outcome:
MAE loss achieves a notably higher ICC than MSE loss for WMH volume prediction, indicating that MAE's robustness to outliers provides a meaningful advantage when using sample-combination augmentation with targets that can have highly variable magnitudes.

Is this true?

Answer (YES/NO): YES